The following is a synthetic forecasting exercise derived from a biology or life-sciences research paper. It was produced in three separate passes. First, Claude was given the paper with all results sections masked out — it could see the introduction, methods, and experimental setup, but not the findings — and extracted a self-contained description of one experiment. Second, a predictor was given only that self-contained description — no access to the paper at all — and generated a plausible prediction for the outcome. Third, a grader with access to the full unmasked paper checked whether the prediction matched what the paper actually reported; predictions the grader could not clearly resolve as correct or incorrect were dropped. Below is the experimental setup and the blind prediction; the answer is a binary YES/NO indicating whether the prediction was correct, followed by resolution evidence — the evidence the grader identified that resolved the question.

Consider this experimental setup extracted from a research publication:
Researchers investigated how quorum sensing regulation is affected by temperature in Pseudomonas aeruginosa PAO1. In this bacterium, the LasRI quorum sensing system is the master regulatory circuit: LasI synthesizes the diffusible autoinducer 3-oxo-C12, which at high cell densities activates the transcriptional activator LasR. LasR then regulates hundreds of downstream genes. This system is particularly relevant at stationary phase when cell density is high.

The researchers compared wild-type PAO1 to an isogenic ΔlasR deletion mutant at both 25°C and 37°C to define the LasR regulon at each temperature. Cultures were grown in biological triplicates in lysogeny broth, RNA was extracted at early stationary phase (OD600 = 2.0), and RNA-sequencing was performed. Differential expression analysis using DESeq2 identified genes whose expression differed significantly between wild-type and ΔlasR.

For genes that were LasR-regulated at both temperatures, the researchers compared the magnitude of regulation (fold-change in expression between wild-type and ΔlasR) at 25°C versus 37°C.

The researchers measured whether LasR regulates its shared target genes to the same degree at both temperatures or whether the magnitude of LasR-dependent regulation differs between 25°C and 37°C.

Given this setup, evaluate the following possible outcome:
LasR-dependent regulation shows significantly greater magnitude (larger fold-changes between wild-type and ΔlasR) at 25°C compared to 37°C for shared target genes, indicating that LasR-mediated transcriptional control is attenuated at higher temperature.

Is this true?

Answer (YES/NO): NO